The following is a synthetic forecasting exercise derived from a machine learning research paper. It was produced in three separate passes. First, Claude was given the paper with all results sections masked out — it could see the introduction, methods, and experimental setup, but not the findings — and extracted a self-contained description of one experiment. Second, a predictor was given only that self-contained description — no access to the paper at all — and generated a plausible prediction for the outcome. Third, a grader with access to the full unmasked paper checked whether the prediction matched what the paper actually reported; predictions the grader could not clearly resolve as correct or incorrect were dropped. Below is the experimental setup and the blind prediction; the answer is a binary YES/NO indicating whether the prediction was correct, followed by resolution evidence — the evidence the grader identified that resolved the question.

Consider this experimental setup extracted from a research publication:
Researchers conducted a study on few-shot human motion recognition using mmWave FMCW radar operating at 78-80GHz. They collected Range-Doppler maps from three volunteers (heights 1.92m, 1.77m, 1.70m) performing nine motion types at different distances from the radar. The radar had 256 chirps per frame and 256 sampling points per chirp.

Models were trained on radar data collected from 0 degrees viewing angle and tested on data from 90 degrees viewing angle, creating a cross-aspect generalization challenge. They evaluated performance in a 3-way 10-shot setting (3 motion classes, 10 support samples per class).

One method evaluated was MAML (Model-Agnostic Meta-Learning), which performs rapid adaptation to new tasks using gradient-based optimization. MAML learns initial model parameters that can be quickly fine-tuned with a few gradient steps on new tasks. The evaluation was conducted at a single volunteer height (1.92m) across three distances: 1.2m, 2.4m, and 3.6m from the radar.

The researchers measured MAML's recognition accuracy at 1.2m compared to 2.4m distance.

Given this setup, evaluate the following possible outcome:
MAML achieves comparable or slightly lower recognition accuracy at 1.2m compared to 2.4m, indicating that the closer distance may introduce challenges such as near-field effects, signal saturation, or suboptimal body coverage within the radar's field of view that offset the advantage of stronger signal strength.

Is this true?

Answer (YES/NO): NO